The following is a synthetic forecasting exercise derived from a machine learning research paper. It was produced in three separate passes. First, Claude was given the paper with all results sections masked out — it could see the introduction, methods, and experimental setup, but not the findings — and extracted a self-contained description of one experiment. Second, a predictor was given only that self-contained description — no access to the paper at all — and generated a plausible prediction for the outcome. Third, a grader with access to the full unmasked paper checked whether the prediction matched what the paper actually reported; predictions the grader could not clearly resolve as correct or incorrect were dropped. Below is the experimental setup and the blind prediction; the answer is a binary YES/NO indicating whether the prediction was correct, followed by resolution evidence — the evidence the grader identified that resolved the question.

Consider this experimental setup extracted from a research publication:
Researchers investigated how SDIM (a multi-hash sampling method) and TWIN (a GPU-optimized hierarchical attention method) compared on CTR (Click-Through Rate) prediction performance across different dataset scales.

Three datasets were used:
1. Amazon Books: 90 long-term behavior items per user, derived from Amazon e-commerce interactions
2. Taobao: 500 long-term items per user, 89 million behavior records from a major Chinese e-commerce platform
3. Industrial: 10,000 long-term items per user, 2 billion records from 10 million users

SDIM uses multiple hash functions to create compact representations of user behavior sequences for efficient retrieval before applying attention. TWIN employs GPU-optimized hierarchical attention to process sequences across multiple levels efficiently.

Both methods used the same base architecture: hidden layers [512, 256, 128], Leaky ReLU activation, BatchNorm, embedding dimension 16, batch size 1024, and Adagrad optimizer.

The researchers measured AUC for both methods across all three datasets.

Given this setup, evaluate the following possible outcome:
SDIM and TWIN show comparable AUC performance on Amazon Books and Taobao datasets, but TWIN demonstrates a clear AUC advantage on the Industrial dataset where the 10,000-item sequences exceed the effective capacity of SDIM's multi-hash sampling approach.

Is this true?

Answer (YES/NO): NO